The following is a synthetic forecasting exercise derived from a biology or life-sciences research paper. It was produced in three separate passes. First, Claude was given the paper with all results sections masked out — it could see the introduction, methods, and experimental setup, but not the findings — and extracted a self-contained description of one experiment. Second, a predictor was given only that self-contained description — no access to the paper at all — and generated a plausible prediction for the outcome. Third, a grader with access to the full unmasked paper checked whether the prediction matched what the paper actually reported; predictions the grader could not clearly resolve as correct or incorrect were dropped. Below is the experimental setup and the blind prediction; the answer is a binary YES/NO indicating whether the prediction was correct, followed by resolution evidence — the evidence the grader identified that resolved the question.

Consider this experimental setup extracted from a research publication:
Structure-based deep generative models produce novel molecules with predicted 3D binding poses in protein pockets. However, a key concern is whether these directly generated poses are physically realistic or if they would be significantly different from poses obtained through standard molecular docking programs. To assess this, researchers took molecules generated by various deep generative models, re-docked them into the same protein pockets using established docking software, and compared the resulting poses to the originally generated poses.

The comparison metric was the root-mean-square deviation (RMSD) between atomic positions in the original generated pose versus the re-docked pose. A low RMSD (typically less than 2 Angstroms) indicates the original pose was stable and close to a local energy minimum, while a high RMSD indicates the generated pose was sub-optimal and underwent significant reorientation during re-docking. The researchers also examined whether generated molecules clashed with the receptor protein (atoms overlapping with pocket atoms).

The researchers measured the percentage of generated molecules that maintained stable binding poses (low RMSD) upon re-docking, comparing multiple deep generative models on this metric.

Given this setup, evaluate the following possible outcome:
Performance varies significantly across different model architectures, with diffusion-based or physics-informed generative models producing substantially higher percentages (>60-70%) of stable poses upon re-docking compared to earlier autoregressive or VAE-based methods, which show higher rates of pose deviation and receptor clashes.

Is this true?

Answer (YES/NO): NO